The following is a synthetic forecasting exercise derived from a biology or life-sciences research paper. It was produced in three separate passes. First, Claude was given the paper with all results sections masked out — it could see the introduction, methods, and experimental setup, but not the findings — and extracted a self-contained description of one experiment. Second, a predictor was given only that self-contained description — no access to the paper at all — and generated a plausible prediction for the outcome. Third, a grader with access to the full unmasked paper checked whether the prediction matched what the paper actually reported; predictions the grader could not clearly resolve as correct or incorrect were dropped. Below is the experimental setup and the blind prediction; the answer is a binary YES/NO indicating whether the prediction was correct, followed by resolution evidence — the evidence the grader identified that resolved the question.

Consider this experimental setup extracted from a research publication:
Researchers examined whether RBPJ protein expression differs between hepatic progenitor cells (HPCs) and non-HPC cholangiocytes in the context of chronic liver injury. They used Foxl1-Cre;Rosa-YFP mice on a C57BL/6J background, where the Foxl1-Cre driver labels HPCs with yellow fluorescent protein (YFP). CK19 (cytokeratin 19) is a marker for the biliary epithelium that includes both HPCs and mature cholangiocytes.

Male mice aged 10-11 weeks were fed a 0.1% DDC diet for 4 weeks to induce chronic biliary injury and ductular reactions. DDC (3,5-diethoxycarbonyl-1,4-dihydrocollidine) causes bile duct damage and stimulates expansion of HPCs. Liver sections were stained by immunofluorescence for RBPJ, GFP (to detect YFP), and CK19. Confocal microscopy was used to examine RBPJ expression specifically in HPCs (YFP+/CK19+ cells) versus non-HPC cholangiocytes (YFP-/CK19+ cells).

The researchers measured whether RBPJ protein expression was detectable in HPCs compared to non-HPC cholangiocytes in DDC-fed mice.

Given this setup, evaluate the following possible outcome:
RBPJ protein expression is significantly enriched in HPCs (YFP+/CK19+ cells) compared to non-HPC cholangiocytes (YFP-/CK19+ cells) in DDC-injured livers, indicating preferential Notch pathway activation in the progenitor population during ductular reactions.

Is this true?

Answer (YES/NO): NO